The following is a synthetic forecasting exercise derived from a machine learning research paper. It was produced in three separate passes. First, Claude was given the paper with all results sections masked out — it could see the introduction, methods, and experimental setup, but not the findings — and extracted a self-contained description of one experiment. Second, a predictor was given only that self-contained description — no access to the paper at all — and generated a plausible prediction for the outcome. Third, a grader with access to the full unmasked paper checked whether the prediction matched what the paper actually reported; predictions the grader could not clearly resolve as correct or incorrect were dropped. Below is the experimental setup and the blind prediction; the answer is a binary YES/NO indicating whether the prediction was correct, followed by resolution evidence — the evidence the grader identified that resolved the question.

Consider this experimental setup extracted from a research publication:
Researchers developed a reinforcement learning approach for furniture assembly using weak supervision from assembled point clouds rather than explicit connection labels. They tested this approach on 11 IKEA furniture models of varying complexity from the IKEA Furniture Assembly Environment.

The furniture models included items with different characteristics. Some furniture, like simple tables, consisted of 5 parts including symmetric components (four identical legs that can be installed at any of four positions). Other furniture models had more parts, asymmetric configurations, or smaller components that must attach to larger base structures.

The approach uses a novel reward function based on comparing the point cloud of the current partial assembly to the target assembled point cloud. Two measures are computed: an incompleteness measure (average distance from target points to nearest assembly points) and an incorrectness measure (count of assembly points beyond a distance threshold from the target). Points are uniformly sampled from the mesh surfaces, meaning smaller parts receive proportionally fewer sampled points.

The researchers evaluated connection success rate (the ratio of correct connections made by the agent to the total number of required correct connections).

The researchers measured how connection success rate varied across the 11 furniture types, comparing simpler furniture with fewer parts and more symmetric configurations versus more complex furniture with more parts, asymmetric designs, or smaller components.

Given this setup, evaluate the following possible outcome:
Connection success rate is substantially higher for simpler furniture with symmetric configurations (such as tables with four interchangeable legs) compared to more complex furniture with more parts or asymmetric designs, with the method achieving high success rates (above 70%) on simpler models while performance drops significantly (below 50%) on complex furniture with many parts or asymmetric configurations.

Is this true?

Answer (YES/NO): YES